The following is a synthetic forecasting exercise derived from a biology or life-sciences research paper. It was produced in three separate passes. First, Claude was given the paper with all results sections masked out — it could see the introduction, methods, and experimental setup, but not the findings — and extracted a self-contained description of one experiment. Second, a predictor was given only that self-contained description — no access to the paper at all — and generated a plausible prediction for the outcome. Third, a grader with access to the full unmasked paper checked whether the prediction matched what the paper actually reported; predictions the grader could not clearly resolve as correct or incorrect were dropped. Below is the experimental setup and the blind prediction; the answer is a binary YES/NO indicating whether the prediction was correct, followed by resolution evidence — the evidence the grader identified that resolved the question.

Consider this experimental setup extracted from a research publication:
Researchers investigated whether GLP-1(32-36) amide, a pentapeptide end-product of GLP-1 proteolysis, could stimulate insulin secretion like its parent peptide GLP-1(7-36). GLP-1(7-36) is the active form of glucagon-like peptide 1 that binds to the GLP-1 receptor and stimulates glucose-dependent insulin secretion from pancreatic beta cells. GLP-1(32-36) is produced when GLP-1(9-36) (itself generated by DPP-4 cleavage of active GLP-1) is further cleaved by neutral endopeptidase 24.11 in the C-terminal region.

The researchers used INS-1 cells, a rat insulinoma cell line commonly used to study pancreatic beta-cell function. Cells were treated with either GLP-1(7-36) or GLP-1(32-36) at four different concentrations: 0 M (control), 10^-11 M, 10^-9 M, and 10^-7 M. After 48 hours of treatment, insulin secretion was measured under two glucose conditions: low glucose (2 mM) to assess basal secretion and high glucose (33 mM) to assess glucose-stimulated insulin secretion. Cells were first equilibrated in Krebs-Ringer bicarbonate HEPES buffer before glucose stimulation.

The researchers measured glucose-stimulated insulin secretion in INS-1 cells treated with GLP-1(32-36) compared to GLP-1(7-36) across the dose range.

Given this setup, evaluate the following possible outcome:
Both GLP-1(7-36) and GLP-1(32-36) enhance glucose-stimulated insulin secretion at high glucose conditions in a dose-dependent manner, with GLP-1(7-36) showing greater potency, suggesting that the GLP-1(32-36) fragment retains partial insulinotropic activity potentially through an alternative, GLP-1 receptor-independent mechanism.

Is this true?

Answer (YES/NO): NO